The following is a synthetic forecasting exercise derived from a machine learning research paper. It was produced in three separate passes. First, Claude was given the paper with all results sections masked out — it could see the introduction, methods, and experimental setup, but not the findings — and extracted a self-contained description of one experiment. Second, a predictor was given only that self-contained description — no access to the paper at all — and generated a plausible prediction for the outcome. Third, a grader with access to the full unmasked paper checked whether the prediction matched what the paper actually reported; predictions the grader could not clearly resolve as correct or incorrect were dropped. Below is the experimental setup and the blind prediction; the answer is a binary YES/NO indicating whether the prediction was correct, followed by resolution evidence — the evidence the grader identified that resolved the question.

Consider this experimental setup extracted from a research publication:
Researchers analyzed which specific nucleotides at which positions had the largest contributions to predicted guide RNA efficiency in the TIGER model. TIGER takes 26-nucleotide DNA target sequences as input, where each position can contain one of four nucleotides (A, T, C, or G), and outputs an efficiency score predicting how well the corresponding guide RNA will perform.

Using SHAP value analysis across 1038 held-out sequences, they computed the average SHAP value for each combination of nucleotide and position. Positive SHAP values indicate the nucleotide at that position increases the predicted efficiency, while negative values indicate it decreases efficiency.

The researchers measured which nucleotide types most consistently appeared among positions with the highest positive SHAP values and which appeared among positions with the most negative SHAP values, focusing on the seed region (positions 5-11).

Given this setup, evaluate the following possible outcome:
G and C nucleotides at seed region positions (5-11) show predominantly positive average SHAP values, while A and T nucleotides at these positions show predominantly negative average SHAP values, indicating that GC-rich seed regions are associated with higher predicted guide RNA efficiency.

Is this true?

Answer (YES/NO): NO